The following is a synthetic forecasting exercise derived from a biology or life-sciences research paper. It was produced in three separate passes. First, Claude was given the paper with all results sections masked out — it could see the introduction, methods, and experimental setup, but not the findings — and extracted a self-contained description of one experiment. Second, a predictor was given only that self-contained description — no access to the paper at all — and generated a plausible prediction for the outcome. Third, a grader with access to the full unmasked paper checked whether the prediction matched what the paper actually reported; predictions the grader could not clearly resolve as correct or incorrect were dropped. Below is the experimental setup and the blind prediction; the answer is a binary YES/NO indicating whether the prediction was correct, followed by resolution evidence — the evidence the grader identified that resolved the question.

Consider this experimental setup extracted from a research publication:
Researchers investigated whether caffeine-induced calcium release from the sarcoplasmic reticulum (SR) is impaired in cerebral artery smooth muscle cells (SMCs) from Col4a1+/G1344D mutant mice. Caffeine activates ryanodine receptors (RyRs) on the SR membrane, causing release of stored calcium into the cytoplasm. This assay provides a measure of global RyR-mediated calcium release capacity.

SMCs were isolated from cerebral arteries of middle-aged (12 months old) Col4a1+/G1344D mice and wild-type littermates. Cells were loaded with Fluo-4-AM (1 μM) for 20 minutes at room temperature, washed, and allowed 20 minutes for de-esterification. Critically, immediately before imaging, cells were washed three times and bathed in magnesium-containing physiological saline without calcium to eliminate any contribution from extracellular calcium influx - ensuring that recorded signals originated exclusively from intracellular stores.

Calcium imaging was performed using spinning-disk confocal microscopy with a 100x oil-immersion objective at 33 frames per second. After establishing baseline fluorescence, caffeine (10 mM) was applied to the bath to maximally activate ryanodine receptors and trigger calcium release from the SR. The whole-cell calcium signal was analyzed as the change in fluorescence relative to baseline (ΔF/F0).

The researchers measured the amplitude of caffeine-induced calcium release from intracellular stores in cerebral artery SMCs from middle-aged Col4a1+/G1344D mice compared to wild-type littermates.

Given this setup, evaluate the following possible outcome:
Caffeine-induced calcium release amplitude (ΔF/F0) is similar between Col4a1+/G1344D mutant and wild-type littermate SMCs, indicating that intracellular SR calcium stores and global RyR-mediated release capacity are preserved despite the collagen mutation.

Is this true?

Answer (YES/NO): NO